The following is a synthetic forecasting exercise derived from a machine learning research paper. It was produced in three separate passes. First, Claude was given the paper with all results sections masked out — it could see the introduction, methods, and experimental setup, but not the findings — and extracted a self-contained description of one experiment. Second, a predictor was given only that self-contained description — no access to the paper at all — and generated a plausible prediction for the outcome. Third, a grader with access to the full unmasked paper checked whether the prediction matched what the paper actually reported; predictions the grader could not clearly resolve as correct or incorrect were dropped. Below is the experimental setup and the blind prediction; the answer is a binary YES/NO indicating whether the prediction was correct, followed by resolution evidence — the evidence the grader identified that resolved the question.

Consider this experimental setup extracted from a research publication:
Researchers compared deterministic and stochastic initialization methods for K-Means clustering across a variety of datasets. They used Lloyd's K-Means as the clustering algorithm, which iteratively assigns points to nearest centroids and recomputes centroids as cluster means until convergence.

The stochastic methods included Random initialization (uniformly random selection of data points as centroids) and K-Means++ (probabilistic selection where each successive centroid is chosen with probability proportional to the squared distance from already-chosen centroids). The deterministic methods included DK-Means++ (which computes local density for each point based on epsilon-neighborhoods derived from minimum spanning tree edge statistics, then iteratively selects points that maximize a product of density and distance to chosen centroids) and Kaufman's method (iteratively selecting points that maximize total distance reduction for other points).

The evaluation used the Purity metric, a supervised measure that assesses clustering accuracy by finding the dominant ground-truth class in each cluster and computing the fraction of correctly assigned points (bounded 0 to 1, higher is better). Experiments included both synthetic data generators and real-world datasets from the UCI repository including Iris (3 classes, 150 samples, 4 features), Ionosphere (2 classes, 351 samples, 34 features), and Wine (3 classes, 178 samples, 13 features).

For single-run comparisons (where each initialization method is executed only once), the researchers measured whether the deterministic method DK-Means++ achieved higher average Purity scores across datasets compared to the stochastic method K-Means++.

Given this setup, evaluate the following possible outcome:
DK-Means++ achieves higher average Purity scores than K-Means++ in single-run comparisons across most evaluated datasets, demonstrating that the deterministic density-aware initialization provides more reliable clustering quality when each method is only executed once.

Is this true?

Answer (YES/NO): YES